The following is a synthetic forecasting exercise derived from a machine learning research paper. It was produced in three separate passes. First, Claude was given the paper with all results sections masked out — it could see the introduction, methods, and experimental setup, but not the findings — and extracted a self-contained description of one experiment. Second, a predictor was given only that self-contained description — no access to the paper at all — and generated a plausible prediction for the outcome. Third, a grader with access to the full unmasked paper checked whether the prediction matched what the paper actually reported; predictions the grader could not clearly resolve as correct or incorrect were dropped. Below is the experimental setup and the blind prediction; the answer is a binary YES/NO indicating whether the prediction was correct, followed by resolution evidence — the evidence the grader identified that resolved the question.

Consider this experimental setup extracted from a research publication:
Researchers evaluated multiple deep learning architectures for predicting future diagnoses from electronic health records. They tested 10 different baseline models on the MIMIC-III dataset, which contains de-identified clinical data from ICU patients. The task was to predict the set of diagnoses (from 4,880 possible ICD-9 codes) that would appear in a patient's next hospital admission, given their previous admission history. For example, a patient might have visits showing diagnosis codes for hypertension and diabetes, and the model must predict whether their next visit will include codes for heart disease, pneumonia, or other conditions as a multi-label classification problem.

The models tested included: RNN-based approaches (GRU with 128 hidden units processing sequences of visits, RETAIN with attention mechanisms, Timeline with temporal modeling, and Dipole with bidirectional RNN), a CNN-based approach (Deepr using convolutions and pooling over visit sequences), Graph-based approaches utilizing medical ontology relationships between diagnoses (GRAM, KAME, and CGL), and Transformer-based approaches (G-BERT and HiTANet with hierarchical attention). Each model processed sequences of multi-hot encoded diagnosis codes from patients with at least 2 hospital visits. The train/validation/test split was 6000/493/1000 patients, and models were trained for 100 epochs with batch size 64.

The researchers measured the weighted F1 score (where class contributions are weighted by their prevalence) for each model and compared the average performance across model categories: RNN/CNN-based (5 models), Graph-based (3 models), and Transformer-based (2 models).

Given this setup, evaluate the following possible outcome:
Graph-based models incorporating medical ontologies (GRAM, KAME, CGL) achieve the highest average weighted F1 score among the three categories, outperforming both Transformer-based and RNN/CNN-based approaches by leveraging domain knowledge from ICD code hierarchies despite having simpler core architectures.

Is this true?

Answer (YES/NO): NO